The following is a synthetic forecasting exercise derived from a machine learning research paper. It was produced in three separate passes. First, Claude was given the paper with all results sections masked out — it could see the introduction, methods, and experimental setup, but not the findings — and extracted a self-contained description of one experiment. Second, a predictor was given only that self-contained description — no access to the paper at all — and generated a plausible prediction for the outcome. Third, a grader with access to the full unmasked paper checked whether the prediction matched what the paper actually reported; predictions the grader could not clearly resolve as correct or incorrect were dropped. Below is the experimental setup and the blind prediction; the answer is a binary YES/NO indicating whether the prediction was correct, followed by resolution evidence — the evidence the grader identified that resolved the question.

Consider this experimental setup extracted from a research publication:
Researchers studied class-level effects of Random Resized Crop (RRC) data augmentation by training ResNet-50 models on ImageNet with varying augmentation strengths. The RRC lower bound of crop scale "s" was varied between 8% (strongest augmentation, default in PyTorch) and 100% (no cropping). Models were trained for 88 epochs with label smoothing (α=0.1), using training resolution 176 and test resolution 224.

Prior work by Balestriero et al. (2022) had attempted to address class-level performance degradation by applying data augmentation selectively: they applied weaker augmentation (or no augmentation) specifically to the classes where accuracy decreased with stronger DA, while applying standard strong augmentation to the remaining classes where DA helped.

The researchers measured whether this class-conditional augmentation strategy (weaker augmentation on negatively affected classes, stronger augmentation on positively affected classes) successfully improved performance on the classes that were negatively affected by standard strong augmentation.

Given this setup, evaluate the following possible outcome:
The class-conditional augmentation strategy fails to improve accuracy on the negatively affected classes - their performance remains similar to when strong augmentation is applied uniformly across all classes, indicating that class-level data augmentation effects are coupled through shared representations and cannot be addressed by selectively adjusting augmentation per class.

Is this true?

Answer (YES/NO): NO